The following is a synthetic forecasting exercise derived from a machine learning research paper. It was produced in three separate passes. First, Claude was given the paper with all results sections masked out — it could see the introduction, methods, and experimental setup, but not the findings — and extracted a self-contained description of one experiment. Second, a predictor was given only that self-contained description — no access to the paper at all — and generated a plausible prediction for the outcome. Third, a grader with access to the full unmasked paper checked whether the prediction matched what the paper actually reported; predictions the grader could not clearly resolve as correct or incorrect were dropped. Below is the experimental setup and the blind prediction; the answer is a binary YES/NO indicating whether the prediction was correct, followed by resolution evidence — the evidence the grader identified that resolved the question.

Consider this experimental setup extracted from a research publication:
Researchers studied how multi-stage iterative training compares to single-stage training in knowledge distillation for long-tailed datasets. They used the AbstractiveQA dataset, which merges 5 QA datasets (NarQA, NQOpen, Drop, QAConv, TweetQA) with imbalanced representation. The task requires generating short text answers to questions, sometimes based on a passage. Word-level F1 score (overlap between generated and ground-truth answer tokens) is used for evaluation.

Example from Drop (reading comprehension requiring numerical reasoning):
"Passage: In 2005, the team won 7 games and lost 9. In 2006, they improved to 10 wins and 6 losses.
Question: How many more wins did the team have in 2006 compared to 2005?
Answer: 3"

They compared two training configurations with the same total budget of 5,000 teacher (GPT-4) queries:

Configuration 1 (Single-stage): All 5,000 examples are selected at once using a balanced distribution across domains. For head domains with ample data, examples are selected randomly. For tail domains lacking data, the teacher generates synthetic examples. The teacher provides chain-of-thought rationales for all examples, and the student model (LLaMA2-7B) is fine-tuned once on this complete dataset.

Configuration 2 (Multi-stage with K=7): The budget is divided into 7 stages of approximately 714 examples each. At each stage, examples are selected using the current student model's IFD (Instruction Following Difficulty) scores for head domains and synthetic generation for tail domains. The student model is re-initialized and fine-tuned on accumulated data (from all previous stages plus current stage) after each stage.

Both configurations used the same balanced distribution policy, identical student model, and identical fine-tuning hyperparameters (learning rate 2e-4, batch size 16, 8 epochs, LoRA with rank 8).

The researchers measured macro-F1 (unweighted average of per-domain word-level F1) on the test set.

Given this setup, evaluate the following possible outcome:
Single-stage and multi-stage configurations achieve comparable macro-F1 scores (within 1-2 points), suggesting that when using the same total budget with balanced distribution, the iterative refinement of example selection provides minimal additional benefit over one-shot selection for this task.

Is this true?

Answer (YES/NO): NO